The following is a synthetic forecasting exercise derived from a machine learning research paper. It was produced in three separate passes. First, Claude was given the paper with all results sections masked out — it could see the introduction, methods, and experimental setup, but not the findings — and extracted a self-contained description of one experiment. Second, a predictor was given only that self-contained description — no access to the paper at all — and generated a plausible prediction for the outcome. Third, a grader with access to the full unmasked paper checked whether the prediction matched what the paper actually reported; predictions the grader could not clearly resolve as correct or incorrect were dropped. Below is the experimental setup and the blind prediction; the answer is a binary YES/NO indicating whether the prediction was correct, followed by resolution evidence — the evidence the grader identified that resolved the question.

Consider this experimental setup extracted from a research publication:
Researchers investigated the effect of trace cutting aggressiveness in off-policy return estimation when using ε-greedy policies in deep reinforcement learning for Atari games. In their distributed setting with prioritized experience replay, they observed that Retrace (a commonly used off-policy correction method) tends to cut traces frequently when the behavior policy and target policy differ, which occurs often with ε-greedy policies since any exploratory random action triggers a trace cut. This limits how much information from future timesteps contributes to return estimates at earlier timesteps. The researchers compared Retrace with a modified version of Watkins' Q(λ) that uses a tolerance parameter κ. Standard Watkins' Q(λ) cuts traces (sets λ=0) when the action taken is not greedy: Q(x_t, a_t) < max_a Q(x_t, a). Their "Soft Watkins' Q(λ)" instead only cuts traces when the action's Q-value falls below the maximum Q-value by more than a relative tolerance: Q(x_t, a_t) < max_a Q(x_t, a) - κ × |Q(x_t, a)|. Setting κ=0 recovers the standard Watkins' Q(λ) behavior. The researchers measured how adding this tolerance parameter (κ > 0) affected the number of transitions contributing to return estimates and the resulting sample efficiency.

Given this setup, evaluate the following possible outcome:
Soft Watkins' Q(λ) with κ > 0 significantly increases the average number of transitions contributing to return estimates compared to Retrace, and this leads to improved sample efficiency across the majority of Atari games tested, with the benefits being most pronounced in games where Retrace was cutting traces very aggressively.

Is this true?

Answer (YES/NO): NO